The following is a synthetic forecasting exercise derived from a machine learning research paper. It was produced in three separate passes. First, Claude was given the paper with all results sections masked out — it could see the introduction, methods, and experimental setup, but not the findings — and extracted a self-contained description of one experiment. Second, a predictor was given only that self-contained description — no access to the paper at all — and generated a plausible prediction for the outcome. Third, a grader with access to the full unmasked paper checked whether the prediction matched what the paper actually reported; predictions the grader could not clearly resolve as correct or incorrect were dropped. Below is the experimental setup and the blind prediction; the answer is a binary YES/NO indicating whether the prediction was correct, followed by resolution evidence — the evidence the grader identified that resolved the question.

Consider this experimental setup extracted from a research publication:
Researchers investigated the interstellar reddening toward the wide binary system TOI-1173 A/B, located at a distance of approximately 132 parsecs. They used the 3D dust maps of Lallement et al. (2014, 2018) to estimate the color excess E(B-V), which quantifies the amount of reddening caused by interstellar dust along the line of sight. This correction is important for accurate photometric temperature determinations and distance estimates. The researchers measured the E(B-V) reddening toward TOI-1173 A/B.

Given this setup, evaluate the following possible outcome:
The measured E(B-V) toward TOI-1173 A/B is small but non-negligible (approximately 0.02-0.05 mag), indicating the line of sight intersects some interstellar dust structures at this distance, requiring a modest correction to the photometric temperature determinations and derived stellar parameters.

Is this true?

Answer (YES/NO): NO